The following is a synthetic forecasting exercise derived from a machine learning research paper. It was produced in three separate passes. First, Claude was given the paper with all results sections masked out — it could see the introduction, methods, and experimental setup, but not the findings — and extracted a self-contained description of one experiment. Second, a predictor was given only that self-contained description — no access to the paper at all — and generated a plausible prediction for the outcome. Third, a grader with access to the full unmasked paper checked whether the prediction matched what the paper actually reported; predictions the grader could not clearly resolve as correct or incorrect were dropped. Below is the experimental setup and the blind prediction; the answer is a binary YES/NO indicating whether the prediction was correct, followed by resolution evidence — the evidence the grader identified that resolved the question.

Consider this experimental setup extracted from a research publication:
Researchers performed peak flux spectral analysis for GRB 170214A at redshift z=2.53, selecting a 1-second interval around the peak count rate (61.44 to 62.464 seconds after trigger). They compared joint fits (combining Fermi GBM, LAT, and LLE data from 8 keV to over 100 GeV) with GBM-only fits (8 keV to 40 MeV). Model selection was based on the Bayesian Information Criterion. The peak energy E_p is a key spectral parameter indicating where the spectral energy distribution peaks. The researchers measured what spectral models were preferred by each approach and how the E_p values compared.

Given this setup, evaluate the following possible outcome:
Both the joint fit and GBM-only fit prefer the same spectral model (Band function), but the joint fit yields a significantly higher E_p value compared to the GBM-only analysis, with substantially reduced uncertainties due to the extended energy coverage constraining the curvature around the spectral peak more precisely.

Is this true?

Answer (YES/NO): NO